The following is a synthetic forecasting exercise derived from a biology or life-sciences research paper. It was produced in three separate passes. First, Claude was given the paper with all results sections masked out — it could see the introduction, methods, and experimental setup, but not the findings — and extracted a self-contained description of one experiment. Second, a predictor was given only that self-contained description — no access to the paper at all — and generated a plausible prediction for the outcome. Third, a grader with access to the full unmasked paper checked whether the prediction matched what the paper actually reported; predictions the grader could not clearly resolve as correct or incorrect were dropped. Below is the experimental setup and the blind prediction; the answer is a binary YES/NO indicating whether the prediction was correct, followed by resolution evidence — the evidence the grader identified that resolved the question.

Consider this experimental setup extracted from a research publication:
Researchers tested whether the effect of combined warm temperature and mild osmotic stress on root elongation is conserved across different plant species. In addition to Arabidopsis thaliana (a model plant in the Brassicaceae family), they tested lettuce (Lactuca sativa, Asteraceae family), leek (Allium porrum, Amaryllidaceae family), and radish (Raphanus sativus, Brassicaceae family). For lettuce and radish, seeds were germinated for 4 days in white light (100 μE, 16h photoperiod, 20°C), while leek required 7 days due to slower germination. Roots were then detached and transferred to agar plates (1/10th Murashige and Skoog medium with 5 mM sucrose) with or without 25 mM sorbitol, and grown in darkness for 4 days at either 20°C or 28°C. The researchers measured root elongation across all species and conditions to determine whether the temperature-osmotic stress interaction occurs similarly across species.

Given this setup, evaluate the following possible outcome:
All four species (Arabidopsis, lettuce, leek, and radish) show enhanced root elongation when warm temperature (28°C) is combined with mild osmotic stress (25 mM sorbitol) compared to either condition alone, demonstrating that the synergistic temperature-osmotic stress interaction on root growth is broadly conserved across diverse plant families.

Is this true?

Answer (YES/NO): YES